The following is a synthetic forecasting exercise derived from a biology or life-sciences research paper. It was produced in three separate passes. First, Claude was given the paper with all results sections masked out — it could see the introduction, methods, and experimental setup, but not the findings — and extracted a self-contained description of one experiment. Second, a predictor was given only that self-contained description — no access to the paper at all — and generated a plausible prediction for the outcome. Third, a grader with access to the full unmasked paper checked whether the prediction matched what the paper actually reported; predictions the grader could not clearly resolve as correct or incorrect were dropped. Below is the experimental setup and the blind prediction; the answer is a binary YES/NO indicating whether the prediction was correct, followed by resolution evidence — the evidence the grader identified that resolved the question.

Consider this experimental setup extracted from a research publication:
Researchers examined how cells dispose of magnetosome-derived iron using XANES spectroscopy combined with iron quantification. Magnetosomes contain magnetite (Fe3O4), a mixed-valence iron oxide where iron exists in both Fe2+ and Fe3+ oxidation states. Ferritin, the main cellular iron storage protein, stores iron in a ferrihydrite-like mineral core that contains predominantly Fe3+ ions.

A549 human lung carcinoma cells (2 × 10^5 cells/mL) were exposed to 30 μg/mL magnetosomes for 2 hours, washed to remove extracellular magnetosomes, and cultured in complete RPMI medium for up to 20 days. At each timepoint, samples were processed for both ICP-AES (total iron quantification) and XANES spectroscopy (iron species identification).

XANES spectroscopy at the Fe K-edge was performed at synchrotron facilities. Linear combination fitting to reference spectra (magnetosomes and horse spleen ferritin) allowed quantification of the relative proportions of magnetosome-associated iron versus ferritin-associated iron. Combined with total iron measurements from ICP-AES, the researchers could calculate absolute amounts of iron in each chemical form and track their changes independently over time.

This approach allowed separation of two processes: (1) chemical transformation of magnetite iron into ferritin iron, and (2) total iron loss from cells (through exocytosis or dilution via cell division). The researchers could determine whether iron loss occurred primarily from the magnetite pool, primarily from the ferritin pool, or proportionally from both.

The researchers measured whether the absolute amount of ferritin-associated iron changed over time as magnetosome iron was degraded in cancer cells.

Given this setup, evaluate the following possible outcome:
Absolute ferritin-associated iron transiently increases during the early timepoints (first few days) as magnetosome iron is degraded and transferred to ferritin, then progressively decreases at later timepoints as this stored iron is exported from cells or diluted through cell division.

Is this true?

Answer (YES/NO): NO